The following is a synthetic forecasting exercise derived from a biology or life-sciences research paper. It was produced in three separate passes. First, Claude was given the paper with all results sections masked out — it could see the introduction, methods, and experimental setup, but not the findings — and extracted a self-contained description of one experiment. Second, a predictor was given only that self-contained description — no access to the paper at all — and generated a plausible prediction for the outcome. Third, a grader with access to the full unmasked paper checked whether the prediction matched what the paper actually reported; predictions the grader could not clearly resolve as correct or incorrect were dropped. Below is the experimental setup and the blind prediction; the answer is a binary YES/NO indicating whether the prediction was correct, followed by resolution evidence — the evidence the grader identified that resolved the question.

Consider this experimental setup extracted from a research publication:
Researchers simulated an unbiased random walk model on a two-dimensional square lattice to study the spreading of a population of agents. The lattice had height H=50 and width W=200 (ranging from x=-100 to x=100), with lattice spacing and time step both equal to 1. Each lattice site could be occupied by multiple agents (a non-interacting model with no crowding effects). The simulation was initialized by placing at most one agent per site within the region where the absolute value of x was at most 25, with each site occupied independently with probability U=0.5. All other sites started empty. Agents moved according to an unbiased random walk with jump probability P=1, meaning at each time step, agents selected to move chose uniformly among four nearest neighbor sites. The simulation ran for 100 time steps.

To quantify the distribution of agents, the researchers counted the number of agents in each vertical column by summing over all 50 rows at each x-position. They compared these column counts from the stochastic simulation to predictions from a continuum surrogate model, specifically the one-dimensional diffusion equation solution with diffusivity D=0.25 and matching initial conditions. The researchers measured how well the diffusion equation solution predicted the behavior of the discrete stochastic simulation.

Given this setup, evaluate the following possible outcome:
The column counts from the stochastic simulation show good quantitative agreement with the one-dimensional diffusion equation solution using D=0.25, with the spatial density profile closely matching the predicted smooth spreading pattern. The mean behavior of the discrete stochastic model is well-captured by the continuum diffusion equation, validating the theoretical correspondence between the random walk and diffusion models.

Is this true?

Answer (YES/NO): YES